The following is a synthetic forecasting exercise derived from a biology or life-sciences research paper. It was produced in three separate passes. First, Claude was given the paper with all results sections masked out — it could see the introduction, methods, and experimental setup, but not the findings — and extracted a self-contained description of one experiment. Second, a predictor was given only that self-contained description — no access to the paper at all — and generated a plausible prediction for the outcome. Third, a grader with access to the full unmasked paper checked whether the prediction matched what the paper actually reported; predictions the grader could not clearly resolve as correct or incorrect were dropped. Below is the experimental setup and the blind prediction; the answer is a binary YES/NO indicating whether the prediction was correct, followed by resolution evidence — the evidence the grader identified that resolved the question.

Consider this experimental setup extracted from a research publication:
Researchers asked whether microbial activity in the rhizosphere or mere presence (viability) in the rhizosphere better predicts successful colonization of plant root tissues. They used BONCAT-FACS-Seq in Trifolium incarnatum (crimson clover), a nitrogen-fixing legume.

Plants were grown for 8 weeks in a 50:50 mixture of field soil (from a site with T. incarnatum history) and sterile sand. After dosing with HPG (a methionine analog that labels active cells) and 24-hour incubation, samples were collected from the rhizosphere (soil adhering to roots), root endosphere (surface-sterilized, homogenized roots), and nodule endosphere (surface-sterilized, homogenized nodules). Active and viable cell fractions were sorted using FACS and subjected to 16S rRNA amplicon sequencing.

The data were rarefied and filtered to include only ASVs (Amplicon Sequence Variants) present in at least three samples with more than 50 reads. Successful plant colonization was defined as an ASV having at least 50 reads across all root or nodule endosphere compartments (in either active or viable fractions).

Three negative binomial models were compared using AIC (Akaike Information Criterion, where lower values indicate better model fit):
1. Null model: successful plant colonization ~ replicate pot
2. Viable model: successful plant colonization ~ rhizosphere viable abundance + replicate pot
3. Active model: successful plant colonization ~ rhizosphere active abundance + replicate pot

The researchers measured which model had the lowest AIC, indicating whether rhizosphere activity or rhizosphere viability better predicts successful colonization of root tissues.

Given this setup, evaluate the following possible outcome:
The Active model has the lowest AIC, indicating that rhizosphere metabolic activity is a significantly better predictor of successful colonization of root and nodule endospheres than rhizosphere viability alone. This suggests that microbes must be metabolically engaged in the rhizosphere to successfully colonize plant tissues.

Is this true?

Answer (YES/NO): YES